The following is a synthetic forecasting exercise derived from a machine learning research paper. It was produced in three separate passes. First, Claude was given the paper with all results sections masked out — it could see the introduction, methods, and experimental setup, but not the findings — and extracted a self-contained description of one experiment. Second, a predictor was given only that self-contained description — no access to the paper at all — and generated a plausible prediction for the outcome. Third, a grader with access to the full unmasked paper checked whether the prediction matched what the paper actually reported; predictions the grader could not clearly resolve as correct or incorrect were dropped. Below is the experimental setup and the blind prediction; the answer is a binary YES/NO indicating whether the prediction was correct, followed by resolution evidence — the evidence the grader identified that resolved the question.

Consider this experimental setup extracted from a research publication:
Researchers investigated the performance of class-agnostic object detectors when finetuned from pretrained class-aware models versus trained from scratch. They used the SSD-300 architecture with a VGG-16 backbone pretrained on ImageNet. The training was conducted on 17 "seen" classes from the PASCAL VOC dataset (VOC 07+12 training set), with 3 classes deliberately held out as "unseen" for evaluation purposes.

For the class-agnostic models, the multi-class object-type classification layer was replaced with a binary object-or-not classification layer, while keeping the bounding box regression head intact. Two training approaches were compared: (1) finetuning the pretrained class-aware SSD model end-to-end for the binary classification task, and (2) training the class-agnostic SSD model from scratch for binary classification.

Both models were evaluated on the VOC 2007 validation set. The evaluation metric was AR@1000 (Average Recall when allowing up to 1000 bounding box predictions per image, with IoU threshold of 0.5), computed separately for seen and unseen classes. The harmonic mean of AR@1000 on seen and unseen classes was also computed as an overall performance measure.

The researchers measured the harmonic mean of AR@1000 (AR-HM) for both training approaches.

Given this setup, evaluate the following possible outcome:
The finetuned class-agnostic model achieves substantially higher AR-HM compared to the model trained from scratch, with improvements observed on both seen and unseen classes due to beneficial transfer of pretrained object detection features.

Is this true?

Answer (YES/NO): NO